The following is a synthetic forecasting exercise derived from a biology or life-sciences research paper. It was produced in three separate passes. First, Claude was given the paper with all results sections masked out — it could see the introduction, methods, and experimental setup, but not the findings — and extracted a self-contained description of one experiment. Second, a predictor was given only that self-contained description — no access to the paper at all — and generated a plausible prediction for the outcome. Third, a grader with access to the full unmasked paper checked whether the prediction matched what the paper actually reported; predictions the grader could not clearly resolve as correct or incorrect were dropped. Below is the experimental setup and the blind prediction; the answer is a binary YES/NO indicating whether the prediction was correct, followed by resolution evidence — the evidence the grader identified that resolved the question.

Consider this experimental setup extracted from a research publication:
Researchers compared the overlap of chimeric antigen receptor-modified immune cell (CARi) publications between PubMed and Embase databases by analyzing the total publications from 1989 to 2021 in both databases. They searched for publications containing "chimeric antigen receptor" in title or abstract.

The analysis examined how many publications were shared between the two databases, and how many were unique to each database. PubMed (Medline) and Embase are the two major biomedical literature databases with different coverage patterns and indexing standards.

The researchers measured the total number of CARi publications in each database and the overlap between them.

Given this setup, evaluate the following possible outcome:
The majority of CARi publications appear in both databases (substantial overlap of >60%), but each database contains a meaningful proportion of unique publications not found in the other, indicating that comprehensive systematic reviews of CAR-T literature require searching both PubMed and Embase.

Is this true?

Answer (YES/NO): NO